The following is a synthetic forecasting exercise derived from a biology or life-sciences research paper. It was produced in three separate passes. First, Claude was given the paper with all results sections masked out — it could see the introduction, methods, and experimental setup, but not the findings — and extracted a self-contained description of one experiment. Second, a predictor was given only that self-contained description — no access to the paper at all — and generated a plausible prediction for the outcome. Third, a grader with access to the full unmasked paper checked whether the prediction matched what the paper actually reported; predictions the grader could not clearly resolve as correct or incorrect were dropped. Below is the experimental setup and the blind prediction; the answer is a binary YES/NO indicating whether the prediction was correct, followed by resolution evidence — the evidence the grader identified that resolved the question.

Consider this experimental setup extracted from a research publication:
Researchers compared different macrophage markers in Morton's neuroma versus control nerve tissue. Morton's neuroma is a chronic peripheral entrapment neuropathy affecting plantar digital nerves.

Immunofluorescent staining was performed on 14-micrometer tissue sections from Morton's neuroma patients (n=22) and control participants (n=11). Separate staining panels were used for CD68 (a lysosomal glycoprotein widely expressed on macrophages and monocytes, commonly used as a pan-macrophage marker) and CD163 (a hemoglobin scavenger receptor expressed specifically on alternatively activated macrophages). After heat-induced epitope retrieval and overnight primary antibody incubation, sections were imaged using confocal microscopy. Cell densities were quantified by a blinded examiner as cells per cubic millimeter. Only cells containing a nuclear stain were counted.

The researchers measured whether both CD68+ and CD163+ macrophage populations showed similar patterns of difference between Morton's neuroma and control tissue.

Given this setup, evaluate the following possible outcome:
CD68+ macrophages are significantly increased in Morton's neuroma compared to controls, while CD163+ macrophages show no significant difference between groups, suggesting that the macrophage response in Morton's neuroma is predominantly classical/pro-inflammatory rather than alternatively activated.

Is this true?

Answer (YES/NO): NO